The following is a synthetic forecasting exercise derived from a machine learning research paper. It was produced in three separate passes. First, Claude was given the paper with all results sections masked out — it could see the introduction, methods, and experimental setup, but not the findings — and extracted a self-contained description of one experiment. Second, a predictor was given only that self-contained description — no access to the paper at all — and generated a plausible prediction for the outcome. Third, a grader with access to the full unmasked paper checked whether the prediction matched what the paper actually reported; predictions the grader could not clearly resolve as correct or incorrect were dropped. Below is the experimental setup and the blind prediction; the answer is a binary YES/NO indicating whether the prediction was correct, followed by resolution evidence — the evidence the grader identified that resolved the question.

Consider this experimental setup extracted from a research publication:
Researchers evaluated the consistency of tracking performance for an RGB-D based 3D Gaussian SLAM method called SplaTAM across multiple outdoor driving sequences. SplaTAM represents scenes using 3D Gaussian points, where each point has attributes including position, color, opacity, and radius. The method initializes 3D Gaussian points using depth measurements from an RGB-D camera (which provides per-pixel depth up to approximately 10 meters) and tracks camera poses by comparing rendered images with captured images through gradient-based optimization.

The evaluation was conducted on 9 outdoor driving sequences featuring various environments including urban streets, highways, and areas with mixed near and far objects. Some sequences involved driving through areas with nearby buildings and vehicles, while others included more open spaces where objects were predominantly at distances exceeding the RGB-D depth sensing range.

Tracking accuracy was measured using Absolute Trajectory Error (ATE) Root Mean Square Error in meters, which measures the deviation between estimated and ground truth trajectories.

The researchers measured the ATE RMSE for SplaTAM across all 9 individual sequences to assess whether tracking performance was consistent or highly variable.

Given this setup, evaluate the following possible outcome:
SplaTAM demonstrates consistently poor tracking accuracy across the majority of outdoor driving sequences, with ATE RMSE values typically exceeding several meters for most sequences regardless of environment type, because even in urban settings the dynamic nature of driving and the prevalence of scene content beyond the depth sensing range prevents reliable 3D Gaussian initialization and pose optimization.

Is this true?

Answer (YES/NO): NO